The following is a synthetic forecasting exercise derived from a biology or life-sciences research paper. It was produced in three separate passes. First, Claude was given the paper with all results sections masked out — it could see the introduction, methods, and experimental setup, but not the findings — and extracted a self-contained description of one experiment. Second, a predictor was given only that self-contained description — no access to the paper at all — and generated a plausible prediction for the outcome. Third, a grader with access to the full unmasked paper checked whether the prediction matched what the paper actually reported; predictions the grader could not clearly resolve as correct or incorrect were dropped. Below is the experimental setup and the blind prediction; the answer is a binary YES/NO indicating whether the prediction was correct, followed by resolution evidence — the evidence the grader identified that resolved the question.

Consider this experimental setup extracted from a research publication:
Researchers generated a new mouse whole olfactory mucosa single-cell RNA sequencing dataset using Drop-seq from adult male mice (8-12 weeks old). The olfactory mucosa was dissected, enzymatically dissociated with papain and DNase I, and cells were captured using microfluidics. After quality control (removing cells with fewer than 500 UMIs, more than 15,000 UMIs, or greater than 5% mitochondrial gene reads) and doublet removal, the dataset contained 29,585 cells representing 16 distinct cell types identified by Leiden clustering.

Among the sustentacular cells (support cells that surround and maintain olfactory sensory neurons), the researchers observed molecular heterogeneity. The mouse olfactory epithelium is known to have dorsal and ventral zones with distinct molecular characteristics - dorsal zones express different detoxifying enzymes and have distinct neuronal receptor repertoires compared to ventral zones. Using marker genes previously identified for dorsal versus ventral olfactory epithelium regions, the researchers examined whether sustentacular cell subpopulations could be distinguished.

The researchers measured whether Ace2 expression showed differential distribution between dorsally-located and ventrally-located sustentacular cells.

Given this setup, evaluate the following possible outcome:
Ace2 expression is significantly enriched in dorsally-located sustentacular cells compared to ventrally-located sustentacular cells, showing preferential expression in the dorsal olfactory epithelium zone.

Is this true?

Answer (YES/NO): YES